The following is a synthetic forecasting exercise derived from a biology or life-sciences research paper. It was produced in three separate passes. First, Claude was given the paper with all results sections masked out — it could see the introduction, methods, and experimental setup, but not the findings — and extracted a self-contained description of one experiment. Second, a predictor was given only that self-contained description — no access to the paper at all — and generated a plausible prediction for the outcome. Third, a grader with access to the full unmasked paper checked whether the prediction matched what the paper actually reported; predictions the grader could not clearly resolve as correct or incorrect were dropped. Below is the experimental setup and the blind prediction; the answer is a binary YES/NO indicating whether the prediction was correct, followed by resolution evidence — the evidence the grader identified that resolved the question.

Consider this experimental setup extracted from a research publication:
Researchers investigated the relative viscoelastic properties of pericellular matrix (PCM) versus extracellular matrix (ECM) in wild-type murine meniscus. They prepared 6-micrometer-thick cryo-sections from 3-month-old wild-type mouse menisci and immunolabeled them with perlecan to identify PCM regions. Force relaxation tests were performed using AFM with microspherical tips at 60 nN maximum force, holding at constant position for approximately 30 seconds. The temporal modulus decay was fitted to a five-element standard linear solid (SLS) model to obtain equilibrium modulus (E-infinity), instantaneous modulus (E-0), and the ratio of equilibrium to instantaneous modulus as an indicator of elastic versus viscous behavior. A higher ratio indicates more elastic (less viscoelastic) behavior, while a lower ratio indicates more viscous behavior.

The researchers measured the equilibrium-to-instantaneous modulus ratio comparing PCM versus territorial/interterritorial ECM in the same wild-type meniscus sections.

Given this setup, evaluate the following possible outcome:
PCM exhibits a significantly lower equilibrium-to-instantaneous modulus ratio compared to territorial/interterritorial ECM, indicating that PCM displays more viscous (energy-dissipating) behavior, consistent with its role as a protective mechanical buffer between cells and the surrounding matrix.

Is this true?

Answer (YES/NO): NO